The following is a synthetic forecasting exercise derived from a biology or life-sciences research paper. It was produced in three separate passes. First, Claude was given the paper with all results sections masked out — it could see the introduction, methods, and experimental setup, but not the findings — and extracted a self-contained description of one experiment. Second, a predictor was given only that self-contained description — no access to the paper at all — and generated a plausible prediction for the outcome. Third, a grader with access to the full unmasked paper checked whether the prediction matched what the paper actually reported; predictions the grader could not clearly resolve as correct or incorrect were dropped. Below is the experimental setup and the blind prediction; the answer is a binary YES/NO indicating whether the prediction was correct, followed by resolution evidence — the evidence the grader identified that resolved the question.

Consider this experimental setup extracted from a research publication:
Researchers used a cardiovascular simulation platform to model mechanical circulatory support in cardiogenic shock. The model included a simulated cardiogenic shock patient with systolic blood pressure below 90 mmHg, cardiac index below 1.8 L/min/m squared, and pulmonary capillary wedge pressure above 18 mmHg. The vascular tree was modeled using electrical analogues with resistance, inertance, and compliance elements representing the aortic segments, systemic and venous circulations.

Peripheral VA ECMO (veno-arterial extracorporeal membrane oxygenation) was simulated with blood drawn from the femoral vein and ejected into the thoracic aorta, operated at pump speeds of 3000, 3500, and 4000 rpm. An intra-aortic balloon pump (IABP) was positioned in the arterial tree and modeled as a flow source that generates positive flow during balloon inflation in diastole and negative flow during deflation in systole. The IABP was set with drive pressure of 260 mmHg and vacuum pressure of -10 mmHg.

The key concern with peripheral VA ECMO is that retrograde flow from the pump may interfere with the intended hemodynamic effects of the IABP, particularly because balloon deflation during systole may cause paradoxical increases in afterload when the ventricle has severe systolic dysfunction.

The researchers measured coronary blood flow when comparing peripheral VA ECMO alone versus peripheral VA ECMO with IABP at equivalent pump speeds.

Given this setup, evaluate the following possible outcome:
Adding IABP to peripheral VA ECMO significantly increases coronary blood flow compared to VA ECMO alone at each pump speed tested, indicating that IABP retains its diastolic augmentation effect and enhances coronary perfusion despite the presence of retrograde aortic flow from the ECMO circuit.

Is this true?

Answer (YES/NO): NO